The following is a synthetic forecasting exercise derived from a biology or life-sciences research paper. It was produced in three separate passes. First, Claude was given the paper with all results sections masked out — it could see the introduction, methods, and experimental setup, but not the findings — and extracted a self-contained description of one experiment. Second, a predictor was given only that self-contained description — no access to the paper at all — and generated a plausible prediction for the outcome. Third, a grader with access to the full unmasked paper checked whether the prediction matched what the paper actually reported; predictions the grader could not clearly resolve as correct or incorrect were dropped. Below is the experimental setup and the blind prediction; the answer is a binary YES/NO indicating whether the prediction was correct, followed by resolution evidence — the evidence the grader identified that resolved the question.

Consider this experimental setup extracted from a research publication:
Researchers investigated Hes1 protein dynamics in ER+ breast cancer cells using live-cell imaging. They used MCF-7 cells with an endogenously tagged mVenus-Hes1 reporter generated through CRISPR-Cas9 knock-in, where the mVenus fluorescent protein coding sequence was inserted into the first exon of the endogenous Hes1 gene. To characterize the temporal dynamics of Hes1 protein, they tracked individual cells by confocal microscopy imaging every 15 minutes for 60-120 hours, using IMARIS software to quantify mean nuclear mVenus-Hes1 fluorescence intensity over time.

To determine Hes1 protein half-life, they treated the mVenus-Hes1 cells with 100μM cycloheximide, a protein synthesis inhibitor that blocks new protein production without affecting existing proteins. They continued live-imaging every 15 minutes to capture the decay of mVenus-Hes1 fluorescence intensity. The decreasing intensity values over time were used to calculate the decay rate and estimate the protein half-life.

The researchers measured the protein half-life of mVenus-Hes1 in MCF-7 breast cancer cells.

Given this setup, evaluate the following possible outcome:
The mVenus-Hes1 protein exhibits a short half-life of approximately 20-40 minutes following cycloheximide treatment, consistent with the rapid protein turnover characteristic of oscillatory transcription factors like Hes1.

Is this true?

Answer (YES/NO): NO